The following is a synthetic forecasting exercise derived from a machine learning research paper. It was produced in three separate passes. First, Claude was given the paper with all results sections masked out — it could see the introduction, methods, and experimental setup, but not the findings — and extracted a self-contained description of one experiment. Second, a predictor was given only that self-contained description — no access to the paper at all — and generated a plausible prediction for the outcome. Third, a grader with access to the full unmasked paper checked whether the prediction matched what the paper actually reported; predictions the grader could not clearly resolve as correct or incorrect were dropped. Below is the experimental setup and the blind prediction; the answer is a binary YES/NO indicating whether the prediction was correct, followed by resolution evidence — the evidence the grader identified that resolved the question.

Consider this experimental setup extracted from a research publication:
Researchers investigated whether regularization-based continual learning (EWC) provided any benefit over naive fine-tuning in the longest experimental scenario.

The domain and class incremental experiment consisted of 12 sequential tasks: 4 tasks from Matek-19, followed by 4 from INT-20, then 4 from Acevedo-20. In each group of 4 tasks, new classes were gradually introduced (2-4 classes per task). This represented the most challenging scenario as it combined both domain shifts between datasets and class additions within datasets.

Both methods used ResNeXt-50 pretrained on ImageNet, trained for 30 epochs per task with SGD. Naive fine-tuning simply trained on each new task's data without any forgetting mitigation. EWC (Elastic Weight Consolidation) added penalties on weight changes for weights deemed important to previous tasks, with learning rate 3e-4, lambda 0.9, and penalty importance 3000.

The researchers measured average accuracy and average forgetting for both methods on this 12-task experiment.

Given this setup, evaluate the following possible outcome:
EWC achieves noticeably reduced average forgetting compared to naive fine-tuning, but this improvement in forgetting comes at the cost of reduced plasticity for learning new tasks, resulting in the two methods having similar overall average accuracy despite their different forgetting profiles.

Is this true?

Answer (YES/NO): NO